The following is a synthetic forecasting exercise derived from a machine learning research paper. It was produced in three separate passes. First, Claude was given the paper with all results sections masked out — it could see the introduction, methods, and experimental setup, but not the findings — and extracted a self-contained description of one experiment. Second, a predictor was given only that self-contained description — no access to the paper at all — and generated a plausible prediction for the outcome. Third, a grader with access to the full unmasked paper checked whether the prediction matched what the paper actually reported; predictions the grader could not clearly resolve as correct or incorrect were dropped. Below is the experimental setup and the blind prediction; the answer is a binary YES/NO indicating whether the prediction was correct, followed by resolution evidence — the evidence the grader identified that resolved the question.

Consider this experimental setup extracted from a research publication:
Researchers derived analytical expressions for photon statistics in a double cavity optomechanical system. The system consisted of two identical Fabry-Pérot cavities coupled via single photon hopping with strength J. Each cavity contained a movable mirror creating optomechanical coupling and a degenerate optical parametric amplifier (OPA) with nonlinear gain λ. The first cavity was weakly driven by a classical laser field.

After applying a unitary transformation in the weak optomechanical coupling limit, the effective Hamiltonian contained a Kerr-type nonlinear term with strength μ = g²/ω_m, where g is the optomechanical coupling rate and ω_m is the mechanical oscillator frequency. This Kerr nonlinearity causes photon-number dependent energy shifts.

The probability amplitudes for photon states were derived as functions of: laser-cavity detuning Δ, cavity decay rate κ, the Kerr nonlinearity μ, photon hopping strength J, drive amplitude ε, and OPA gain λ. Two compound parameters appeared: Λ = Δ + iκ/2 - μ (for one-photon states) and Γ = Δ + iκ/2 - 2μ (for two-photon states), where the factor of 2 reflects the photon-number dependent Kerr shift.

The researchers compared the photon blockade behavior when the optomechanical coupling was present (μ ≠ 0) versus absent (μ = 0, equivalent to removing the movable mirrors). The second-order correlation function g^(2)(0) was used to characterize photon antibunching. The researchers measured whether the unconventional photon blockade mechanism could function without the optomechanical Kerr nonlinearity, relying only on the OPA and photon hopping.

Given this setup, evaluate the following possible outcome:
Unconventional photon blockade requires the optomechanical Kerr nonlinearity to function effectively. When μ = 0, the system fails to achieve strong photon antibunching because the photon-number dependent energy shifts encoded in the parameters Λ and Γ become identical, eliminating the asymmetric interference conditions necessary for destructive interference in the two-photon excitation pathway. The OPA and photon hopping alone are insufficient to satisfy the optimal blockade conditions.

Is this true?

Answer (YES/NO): YES